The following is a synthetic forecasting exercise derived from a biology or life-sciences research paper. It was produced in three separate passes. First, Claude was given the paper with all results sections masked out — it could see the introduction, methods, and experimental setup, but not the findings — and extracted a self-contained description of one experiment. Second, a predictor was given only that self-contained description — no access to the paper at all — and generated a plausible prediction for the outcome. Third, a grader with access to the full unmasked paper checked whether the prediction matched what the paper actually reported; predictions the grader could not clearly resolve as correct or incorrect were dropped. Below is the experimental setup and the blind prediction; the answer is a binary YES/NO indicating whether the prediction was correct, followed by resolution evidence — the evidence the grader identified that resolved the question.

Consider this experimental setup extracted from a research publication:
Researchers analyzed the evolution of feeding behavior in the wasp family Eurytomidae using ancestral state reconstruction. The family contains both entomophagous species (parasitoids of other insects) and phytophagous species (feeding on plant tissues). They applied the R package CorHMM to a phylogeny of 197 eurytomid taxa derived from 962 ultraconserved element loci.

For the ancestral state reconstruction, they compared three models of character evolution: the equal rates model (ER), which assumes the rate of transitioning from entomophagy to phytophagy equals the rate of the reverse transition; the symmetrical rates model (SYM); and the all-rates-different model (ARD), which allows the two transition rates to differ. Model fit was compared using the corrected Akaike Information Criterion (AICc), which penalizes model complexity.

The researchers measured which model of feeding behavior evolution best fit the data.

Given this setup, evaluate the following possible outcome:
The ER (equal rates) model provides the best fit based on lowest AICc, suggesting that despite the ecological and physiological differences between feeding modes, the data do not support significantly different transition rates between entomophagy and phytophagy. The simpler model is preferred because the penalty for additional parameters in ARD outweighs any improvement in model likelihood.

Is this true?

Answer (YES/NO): NO